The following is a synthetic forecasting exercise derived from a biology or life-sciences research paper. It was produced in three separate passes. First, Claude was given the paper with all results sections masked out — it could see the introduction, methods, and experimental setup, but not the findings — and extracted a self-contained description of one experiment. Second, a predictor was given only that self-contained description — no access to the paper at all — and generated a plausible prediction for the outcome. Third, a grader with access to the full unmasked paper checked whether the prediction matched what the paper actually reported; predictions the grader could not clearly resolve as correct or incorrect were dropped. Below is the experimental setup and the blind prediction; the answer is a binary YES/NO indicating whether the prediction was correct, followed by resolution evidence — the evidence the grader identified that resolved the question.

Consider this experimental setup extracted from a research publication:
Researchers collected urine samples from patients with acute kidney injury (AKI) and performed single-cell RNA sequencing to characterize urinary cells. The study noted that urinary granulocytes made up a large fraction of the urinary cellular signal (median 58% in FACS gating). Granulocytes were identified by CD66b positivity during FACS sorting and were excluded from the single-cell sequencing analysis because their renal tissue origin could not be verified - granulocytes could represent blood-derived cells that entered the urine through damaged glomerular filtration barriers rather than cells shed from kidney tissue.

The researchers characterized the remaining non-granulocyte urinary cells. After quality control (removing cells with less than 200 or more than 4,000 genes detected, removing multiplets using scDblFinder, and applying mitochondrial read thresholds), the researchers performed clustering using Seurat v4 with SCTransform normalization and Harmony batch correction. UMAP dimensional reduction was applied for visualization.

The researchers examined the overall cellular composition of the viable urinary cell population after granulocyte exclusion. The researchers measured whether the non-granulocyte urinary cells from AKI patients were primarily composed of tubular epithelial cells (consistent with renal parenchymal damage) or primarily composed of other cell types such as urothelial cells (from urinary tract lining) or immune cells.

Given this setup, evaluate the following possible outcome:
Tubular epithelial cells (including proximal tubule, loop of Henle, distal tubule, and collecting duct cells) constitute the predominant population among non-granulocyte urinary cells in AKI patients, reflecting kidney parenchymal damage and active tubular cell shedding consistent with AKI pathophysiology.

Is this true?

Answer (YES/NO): NO